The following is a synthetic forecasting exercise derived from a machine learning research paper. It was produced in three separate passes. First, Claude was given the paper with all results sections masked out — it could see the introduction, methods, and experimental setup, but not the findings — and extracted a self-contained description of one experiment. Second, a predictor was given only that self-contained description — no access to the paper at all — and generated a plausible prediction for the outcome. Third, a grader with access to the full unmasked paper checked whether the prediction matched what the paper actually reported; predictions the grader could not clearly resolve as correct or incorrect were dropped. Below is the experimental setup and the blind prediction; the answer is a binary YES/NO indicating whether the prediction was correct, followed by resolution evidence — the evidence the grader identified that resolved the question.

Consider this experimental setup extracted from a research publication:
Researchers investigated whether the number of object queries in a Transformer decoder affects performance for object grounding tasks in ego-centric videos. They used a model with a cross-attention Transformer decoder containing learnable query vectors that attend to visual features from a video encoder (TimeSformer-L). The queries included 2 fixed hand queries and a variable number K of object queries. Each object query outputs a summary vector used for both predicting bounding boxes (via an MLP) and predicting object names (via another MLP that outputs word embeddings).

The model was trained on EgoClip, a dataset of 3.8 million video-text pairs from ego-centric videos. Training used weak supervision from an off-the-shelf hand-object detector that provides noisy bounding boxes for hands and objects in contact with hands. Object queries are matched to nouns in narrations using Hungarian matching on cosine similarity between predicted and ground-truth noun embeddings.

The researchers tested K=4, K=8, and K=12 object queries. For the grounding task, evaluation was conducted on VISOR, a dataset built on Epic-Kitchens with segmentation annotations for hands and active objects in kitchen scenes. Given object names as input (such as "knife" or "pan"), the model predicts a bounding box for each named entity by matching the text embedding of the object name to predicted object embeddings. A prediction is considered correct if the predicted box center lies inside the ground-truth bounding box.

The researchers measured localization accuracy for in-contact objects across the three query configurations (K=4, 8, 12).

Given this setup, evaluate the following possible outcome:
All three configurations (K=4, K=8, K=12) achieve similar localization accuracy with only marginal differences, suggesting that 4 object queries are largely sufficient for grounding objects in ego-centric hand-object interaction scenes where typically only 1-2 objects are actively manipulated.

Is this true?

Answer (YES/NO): NO